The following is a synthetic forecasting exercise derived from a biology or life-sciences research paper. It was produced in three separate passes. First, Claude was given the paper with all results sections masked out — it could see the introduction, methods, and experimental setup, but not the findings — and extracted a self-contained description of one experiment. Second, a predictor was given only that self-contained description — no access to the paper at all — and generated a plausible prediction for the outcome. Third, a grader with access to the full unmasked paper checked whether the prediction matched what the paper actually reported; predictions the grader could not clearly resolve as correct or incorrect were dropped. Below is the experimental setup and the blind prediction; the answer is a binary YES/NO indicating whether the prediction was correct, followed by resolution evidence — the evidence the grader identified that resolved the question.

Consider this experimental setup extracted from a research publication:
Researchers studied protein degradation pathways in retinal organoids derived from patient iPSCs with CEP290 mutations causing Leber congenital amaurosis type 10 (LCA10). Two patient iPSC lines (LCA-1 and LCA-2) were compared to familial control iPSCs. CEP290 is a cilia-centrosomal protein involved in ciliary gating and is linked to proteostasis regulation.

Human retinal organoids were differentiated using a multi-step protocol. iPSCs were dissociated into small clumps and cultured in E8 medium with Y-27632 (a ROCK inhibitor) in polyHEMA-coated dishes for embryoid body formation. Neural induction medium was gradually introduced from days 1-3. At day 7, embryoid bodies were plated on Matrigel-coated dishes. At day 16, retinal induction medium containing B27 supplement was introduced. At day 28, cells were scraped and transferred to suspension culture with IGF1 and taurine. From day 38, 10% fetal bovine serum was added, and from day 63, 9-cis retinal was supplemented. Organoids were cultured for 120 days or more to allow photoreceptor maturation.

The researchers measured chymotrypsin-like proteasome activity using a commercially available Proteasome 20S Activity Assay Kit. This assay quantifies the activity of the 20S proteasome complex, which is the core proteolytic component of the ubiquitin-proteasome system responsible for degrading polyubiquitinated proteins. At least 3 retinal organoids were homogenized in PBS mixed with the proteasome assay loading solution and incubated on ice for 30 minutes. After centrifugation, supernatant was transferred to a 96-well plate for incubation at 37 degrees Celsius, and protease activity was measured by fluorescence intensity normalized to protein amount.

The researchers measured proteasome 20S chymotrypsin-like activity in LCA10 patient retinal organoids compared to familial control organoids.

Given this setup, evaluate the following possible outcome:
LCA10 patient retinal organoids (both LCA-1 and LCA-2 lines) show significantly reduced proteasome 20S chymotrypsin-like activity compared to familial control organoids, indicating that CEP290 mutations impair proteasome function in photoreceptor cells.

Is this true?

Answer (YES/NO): NO